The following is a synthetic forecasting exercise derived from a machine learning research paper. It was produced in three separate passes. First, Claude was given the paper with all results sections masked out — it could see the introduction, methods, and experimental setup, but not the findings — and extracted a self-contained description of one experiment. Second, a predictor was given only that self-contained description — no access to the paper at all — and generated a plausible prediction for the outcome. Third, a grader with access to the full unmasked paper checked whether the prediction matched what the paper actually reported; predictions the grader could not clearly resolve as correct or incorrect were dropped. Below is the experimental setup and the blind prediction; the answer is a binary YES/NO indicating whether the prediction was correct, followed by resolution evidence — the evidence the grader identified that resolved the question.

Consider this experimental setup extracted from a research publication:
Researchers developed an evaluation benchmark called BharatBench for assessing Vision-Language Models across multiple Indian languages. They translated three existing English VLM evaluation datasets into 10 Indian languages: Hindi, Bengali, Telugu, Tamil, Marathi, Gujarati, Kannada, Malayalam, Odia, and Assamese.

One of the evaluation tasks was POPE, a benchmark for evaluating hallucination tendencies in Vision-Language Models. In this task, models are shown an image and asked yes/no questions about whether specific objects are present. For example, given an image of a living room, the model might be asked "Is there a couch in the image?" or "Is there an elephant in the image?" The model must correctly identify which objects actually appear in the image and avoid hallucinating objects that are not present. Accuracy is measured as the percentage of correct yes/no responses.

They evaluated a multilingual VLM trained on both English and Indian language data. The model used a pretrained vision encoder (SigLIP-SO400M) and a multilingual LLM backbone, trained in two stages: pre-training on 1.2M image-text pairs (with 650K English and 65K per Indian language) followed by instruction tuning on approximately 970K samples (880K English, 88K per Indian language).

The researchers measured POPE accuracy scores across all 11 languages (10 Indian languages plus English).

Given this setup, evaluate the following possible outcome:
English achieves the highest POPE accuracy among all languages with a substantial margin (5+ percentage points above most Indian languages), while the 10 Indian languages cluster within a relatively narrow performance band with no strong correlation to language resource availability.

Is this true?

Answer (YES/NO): NO